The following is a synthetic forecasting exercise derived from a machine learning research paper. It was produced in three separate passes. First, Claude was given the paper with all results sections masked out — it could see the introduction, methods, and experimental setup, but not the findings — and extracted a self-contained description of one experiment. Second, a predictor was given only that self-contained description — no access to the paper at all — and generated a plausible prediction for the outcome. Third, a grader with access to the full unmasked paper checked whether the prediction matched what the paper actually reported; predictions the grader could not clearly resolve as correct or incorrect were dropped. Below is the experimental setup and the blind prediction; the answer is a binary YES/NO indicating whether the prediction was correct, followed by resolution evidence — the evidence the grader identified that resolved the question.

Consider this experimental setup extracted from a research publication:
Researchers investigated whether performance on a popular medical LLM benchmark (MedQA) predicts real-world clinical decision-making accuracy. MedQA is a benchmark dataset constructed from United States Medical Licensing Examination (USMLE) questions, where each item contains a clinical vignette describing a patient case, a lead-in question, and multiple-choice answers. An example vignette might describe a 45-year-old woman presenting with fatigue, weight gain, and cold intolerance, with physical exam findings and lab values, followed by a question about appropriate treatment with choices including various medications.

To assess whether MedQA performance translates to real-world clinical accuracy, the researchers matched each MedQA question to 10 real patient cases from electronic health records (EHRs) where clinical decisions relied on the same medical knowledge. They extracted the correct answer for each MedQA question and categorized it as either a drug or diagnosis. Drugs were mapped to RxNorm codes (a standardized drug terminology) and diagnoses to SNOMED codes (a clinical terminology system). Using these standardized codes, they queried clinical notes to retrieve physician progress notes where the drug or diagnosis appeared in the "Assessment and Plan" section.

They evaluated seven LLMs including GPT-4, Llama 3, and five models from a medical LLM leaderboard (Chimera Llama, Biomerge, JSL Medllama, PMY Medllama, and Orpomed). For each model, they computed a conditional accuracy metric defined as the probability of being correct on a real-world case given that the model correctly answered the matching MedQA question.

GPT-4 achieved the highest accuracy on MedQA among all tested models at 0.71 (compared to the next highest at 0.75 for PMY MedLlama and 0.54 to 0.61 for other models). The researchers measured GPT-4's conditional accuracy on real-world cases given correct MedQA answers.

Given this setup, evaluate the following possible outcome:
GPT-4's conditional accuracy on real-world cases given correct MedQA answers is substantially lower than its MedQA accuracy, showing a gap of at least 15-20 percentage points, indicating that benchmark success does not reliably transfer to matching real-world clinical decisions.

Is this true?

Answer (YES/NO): YES